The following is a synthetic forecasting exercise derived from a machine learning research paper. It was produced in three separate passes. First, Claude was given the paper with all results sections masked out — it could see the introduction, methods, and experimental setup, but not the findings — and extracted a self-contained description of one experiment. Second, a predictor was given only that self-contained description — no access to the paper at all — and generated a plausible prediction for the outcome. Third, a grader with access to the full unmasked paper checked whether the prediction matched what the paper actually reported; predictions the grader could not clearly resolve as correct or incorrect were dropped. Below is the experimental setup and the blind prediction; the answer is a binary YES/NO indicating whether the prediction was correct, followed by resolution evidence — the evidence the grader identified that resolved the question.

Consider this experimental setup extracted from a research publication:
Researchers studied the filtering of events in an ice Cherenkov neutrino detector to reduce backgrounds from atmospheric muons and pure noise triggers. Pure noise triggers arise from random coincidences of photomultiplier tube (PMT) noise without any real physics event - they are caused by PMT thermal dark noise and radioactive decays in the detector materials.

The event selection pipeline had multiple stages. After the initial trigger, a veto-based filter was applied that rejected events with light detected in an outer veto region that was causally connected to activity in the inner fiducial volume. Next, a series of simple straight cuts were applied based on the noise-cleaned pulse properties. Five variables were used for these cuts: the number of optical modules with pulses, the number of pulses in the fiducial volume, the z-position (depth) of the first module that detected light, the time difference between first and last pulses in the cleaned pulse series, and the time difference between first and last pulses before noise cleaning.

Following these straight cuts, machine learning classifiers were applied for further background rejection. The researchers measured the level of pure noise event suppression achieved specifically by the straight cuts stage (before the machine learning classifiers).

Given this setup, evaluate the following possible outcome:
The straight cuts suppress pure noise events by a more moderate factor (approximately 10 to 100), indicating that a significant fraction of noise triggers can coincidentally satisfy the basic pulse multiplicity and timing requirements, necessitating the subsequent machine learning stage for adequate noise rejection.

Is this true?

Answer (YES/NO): NO